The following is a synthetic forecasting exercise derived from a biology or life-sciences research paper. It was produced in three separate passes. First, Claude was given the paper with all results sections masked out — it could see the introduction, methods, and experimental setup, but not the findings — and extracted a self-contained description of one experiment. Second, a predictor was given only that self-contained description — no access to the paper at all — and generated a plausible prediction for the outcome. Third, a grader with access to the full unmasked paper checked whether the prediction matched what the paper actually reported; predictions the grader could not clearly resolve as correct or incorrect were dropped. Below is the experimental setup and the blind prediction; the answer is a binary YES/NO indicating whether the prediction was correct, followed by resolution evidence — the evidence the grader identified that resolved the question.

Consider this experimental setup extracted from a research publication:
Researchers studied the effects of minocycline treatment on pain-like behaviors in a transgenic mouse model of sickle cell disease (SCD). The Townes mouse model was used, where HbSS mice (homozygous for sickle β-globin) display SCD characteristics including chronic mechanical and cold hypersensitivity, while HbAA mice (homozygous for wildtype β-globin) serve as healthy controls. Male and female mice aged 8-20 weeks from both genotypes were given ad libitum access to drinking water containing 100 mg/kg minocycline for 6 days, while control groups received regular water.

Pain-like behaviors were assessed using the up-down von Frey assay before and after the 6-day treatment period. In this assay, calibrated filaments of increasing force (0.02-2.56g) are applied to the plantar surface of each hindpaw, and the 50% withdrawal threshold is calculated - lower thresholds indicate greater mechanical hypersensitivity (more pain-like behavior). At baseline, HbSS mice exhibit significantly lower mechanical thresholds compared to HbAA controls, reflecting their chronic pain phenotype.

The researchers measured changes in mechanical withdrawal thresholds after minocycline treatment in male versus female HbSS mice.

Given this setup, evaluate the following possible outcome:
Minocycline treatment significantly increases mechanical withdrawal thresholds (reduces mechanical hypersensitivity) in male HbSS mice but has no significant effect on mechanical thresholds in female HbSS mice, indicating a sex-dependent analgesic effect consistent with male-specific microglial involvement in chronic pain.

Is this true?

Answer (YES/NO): YES